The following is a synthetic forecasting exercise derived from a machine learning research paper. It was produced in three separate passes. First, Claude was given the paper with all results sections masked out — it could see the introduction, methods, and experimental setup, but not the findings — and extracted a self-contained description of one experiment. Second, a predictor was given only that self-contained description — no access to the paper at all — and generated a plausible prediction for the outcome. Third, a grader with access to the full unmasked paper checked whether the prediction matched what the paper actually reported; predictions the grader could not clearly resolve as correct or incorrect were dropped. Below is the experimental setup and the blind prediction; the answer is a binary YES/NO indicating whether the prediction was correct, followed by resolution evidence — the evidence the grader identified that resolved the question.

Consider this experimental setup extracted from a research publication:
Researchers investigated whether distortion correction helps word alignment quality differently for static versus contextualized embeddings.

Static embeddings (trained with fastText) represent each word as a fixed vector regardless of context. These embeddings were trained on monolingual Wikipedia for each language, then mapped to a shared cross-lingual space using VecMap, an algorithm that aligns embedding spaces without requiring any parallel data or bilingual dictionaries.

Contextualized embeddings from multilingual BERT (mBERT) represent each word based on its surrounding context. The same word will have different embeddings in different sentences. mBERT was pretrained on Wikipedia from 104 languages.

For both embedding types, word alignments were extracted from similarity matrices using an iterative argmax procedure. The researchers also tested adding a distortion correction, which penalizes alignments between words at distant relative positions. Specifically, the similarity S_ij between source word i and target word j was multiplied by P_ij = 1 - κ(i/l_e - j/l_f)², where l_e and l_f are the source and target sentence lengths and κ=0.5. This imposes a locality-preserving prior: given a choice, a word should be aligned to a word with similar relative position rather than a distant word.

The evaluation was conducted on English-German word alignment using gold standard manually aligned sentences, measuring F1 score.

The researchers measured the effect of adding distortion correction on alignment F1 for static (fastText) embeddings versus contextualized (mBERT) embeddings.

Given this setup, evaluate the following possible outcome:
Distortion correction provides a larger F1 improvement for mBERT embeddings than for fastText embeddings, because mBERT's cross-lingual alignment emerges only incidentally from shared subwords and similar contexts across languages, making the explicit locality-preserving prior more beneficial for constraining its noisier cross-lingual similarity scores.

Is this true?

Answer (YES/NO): NO